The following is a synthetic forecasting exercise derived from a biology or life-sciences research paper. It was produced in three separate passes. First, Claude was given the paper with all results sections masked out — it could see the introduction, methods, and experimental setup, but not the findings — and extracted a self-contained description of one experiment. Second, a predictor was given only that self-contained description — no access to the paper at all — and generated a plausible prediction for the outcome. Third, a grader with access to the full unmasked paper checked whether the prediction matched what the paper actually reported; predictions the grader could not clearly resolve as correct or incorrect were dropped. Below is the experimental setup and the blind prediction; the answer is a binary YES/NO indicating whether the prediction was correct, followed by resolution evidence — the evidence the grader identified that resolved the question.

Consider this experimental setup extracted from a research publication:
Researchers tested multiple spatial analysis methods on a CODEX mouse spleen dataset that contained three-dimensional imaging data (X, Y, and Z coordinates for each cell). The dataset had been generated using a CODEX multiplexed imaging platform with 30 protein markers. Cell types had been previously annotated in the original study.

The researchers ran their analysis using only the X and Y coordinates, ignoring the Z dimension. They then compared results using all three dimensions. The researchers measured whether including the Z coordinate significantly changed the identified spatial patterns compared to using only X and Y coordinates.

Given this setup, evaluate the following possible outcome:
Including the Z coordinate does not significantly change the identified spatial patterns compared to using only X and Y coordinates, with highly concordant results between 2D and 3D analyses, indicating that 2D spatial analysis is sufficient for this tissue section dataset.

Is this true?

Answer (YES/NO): YES